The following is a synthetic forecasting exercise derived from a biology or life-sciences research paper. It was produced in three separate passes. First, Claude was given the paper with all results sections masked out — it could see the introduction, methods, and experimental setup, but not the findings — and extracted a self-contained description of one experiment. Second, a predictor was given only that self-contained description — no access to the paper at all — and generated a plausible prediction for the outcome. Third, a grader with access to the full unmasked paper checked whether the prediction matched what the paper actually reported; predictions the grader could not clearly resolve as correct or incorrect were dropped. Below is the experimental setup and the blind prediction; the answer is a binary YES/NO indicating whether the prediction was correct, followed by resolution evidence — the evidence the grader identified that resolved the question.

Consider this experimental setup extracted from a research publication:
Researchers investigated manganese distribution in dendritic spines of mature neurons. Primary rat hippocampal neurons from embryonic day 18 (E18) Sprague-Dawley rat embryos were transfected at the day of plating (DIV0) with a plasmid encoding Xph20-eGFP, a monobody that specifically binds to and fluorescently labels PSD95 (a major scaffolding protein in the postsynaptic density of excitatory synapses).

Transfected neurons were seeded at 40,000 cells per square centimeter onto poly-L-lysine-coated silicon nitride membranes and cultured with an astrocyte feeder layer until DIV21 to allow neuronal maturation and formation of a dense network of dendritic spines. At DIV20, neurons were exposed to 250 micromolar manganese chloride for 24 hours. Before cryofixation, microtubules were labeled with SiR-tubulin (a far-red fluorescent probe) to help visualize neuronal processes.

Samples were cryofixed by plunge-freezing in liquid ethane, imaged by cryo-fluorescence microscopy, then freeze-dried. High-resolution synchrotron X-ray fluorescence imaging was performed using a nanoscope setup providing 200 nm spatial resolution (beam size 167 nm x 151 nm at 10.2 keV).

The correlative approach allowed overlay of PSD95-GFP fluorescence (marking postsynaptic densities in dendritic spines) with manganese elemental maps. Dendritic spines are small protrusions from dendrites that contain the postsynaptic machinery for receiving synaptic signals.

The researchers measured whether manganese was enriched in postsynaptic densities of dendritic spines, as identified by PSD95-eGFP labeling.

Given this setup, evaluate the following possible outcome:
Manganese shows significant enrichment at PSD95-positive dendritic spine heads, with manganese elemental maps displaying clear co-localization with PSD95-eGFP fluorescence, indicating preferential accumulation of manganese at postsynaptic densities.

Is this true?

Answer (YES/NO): NO